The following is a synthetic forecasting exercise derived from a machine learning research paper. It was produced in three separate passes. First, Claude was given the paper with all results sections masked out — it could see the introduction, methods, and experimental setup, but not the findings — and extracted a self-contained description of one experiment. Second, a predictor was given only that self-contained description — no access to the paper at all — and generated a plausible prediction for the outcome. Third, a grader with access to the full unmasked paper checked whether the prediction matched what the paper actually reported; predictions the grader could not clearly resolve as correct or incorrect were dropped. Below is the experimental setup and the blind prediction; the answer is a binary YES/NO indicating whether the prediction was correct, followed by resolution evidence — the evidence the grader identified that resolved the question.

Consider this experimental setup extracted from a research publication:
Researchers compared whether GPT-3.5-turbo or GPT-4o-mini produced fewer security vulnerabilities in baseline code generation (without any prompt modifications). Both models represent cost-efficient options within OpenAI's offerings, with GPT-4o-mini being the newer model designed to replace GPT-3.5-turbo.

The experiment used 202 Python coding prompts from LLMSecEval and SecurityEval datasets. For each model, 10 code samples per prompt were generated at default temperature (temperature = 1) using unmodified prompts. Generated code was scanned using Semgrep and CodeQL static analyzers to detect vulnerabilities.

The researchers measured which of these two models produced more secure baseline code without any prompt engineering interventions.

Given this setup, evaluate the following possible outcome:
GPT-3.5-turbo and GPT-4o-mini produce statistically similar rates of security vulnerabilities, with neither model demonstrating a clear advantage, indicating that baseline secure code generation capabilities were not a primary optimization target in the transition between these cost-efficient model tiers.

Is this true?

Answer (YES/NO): NO